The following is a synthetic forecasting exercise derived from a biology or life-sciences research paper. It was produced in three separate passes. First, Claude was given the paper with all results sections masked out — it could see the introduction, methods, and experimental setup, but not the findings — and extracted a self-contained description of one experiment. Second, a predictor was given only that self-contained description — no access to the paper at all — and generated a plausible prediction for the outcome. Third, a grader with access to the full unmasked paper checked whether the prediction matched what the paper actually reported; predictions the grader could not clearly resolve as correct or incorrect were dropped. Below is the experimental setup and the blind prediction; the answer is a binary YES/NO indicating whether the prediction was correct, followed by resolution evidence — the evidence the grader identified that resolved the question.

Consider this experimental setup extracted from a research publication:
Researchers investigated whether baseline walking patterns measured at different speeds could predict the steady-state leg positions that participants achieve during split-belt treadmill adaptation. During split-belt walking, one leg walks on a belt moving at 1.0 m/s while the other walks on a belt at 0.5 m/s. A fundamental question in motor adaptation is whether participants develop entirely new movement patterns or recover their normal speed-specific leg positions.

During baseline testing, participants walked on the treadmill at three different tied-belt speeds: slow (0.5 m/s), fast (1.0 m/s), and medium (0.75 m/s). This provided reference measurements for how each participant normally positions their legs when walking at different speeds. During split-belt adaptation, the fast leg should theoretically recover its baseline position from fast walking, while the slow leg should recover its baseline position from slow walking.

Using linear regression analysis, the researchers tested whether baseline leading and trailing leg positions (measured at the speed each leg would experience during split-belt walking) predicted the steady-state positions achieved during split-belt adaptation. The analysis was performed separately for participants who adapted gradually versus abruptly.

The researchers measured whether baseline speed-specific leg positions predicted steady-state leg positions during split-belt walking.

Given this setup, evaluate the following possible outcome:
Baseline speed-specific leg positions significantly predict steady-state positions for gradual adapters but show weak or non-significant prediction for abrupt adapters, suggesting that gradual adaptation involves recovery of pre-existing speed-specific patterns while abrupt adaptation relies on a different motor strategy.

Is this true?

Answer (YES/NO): NO